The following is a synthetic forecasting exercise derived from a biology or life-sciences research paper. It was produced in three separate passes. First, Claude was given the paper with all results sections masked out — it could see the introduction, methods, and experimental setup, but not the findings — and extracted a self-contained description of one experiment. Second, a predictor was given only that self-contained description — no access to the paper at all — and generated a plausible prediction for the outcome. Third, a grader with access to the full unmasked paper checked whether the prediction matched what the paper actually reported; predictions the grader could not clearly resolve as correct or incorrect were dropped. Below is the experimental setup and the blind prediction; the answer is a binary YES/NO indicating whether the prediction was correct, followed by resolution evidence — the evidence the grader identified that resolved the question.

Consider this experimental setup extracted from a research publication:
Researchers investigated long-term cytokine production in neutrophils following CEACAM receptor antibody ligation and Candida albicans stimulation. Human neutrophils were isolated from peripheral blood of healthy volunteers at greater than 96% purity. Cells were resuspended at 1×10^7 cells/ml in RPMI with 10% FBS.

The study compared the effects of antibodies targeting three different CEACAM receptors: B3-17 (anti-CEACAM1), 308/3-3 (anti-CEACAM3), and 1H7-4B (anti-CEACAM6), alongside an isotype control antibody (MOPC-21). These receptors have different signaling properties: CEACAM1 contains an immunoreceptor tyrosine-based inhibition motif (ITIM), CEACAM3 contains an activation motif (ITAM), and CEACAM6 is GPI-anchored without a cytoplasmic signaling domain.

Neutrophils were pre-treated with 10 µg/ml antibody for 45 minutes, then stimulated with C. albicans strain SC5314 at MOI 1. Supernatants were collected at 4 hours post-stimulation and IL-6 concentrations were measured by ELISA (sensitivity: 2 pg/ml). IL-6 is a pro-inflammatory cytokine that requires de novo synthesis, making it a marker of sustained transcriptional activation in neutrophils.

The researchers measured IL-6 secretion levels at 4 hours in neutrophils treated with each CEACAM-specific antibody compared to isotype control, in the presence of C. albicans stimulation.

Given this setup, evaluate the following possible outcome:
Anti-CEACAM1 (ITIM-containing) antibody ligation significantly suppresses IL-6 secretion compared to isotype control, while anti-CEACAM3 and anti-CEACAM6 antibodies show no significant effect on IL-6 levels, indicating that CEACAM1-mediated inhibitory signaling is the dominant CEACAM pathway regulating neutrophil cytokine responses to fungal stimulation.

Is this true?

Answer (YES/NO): NO